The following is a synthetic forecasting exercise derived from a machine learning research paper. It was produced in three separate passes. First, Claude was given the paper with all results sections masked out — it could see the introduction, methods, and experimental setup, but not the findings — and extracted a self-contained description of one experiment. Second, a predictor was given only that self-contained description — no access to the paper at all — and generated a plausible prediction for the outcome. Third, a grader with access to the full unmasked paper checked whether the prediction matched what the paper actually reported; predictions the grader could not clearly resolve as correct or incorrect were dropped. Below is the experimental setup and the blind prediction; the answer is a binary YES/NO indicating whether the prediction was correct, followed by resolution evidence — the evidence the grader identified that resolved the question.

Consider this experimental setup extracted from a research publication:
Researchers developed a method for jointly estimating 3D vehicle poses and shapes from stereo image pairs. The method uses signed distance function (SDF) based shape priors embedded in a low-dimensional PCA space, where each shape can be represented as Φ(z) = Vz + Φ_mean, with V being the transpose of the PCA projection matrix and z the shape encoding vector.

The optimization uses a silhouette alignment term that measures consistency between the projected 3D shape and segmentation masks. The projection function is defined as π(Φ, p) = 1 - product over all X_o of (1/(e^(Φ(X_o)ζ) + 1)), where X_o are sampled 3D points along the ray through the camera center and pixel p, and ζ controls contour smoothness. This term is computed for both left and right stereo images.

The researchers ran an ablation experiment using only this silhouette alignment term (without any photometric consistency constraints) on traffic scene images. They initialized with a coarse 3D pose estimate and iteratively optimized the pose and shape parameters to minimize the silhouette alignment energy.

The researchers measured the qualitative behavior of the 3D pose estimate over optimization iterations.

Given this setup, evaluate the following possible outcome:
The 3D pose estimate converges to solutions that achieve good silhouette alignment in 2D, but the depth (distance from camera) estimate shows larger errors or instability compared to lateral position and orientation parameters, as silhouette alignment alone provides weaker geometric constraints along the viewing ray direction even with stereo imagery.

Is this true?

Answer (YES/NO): NO